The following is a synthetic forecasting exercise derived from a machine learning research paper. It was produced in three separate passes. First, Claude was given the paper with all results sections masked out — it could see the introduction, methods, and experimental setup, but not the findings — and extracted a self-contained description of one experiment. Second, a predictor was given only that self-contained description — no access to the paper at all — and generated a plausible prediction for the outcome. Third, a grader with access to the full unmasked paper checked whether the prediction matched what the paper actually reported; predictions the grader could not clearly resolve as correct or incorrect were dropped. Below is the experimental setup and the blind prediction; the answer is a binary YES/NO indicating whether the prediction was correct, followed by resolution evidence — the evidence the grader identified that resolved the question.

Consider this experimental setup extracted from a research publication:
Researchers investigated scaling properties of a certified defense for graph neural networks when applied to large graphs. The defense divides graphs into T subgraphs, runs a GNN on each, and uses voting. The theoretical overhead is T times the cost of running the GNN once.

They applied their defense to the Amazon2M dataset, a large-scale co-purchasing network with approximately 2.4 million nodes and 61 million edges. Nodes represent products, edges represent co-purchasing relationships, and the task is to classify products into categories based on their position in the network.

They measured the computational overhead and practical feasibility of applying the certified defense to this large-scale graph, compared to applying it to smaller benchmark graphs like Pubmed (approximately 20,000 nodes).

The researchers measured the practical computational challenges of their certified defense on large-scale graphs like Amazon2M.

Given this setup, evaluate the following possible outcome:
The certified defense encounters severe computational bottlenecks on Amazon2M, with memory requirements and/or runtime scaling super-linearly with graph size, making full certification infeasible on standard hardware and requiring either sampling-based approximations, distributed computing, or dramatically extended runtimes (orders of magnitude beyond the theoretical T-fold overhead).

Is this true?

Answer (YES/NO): NO